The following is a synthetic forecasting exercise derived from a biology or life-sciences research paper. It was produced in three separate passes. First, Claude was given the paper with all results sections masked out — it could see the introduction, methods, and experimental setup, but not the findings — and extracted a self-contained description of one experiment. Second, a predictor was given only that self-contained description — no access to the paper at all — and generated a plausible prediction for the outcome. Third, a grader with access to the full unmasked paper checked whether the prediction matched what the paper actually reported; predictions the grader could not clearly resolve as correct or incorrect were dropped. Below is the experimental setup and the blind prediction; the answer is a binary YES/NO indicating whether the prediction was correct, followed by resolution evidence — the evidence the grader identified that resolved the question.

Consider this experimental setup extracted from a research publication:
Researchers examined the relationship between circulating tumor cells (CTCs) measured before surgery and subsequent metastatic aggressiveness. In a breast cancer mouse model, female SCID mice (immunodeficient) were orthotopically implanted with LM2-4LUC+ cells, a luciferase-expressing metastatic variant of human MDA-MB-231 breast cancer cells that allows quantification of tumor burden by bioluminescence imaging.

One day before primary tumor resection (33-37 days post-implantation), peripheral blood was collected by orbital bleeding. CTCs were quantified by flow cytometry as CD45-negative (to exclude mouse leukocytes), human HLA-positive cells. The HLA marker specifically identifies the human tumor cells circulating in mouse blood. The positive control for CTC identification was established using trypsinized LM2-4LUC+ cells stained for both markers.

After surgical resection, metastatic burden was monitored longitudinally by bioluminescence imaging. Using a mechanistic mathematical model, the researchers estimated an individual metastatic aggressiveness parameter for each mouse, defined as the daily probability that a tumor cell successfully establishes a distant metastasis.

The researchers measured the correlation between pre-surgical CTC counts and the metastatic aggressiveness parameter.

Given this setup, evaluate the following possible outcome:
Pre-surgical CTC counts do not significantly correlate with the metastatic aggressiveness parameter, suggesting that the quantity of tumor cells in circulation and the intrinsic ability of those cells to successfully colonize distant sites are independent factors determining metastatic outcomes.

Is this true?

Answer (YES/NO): YES